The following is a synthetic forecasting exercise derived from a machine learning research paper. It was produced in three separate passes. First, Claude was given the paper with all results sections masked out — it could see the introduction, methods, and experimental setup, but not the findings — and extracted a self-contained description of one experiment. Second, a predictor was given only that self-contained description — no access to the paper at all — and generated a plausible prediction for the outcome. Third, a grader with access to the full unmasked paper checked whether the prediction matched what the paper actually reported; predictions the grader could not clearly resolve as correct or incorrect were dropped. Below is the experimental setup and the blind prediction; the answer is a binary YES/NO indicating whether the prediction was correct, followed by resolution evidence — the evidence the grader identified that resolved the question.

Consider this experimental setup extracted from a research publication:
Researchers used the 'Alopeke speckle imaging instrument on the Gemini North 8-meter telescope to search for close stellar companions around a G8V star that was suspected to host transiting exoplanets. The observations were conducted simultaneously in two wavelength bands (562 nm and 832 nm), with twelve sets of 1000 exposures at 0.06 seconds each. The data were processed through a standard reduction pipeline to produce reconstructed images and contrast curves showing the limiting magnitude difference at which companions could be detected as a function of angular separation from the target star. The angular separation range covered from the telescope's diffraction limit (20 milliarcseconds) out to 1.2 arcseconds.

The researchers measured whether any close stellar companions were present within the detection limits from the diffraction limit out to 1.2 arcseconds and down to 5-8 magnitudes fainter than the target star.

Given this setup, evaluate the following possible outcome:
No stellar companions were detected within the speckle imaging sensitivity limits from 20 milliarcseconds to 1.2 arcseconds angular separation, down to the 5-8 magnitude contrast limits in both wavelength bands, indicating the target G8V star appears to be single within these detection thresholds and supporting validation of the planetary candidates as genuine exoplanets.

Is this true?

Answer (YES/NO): YES